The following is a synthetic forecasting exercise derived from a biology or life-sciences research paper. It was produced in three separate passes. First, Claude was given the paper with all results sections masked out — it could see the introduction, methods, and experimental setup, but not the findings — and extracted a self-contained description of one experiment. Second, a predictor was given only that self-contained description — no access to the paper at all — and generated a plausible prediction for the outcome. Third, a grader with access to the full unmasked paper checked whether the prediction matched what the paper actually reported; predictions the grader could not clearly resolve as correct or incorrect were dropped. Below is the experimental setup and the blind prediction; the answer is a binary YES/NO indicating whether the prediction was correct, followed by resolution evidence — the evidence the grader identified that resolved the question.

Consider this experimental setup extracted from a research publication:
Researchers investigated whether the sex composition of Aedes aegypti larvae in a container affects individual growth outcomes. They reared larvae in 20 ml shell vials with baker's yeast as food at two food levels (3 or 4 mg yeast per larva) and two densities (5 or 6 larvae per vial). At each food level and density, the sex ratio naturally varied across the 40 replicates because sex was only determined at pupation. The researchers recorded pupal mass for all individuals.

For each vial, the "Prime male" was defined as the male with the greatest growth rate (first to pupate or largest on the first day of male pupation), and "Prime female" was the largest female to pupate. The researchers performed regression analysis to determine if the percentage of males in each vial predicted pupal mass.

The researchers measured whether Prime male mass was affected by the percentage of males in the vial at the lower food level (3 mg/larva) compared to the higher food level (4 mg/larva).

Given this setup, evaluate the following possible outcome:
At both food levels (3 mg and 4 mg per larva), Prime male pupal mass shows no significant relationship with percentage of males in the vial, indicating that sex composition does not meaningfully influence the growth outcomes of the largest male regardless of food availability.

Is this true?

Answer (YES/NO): NO